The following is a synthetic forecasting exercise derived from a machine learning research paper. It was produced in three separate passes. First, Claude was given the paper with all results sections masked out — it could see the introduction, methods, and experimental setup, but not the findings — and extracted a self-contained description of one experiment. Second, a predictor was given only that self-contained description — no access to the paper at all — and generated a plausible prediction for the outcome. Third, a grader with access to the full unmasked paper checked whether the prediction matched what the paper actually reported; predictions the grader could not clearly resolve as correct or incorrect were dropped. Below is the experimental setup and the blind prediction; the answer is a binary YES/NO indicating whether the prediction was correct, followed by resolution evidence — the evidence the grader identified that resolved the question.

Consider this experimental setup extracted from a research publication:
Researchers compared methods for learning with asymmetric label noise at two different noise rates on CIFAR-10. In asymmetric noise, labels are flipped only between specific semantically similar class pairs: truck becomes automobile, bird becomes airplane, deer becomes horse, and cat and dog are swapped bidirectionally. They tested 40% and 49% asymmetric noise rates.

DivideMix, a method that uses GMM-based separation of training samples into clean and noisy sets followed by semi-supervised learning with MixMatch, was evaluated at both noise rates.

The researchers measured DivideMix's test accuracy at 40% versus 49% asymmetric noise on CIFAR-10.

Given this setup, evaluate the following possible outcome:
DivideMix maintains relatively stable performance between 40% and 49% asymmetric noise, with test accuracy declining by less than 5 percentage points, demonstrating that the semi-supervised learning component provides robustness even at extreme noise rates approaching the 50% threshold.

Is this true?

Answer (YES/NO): NO